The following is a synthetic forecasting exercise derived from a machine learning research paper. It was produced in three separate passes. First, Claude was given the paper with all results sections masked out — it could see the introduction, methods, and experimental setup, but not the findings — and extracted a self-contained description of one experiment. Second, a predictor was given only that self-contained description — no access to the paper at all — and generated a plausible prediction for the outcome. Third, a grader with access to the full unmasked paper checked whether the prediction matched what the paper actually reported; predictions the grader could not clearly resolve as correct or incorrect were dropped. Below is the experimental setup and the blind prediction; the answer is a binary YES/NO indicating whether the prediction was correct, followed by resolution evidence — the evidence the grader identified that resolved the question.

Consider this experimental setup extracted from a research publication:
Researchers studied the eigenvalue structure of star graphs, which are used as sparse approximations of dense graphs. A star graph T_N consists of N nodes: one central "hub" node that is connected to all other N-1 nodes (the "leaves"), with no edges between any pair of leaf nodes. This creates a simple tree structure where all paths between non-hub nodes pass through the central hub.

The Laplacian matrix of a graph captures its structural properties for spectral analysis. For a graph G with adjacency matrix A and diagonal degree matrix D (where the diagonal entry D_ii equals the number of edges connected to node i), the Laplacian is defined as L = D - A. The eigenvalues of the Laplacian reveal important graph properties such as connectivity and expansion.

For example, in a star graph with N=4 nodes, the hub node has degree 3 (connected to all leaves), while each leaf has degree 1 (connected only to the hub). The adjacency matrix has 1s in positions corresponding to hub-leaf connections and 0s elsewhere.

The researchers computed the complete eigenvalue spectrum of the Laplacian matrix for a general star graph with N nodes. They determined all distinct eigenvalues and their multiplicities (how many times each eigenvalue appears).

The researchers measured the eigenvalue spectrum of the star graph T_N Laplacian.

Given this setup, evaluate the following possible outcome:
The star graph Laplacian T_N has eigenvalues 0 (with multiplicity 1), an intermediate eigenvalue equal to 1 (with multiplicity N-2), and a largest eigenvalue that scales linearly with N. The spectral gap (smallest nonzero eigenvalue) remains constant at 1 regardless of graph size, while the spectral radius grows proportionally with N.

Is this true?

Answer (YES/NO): YES